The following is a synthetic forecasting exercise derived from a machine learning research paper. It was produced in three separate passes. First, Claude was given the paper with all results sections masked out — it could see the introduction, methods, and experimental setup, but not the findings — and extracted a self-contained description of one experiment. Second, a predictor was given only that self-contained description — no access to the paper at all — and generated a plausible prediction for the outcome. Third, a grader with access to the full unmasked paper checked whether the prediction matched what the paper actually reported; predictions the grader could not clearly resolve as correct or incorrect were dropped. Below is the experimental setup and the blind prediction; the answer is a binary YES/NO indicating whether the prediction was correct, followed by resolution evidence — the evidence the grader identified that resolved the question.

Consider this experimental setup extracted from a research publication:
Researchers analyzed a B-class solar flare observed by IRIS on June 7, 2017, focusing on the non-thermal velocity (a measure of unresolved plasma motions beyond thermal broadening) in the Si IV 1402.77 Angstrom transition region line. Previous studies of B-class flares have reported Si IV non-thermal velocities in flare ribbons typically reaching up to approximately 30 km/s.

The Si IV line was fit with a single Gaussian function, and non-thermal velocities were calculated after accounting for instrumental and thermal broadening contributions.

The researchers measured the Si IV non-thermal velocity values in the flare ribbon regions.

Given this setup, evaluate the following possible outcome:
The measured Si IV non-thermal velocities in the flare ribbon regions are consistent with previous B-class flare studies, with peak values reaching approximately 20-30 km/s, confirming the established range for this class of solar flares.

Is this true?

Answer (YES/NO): NO